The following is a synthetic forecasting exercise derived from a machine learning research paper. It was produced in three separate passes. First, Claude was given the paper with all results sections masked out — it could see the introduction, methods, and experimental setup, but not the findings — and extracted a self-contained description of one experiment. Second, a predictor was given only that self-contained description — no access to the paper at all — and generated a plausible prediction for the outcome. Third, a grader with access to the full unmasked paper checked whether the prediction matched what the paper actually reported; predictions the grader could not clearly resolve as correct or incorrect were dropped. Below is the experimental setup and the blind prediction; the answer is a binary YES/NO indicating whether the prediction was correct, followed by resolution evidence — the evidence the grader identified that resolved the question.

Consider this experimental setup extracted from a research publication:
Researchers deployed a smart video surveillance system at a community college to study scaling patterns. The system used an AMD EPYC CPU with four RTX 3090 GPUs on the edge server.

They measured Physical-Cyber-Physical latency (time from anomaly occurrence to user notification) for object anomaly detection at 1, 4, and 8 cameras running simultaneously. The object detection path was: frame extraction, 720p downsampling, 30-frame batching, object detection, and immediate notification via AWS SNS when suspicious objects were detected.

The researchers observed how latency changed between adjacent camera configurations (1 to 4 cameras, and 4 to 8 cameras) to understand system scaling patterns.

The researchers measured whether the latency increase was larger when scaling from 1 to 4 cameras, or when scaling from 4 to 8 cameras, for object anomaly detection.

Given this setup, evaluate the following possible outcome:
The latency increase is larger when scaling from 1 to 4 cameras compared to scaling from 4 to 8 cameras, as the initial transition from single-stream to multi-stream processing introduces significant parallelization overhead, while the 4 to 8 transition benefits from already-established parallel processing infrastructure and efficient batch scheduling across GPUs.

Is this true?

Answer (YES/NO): NO